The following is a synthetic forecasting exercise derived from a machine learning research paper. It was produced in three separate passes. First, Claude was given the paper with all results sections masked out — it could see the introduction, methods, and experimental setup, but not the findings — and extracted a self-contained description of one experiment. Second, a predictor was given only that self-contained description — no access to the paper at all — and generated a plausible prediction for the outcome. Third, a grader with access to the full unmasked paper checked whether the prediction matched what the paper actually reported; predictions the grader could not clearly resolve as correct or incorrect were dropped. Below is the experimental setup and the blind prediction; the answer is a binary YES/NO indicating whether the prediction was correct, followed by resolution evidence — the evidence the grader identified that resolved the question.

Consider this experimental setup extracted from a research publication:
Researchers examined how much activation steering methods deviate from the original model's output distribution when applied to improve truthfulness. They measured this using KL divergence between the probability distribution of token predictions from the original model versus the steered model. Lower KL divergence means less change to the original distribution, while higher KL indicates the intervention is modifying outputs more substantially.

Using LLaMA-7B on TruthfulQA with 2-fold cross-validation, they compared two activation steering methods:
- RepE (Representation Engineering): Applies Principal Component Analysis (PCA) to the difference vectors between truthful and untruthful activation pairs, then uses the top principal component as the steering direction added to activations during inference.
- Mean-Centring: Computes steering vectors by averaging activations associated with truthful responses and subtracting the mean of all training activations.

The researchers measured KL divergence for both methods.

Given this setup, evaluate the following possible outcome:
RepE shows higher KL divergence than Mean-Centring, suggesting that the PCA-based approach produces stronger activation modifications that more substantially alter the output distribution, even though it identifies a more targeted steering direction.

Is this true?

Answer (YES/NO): YES